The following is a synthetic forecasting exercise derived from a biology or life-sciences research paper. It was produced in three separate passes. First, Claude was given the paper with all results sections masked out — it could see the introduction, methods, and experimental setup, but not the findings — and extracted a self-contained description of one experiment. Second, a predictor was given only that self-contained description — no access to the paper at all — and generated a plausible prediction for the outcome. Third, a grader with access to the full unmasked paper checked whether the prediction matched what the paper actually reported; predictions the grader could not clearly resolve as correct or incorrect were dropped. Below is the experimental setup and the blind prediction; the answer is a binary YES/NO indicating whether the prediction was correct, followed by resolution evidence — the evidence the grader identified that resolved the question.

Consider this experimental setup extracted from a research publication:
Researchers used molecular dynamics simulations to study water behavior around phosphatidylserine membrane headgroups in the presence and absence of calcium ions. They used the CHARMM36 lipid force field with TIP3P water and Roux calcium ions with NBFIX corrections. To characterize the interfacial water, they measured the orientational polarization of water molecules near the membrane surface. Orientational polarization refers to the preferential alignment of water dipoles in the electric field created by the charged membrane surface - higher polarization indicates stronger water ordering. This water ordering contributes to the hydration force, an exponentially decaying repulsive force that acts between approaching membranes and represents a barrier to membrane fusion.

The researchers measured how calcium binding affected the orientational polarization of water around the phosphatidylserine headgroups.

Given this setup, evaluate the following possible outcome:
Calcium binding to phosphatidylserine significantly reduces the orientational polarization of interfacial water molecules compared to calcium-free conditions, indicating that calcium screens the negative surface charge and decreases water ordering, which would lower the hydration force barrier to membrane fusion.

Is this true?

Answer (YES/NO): YES